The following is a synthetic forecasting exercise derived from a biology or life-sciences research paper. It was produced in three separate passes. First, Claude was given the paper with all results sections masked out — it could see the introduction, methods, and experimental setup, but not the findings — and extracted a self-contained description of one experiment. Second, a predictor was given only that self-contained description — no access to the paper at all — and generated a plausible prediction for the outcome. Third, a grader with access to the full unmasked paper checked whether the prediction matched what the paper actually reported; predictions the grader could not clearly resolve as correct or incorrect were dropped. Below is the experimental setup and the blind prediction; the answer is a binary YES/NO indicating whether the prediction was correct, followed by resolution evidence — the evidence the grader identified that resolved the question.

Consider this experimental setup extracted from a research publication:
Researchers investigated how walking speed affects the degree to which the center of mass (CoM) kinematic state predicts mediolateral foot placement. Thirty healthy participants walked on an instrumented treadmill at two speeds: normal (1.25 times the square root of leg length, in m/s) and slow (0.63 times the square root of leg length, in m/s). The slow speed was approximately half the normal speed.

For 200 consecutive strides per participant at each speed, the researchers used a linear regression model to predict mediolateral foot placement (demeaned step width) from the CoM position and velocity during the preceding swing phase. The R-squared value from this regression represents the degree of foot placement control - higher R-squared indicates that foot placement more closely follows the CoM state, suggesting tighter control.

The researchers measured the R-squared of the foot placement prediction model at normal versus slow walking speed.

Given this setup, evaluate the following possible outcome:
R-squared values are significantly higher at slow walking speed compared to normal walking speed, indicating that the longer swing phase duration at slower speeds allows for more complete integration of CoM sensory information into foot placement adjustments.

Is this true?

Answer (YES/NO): NO